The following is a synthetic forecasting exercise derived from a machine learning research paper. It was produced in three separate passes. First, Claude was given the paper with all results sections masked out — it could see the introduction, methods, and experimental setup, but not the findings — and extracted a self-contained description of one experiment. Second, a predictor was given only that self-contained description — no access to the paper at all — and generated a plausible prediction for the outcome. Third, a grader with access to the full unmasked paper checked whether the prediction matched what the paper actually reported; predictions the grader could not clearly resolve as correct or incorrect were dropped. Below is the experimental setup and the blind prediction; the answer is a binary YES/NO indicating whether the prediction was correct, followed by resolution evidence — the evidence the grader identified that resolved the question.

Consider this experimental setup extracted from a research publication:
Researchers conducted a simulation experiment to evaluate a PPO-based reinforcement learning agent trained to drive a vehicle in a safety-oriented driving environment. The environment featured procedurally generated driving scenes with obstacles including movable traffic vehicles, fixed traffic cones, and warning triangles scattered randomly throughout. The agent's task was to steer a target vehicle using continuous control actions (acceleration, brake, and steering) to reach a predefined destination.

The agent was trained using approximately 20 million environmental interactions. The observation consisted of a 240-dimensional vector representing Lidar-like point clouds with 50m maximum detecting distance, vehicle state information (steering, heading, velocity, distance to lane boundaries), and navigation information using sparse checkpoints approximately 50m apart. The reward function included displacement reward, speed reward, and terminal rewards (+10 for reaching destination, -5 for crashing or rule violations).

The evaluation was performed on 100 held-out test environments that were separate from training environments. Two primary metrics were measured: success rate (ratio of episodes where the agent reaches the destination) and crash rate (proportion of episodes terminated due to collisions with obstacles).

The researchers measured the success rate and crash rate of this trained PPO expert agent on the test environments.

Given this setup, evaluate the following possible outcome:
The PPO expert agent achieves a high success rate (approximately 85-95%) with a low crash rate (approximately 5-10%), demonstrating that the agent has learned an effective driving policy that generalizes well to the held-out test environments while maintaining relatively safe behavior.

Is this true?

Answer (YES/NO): NO